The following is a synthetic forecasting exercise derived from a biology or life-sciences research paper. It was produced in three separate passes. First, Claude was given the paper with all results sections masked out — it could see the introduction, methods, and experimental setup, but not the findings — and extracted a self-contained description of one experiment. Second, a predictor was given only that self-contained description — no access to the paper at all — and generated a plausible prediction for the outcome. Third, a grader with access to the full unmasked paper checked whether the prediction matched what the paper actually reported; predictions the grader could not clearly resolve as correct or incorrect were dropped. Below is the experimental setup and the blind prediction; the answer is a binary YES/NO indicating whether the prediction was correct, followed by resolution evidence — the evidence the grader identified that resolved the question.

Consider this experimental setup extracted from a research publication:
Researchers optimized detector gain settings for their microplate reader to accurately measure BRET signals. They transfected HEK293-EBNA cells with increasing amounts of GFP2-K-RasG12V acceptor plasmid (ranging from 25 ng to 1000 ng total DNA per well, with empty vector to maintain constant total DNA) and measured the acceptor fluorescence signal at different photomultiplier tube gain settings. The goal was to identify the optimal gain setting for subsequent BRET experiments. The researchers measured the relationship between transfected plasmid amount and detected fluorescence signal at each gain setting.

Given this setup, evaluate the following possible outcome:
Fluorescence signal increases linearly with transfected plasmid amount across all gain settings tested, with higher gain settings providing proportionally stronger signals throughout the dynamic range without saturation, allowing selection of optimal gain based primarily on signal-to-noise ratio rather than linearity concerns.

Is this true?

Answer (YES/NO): NO